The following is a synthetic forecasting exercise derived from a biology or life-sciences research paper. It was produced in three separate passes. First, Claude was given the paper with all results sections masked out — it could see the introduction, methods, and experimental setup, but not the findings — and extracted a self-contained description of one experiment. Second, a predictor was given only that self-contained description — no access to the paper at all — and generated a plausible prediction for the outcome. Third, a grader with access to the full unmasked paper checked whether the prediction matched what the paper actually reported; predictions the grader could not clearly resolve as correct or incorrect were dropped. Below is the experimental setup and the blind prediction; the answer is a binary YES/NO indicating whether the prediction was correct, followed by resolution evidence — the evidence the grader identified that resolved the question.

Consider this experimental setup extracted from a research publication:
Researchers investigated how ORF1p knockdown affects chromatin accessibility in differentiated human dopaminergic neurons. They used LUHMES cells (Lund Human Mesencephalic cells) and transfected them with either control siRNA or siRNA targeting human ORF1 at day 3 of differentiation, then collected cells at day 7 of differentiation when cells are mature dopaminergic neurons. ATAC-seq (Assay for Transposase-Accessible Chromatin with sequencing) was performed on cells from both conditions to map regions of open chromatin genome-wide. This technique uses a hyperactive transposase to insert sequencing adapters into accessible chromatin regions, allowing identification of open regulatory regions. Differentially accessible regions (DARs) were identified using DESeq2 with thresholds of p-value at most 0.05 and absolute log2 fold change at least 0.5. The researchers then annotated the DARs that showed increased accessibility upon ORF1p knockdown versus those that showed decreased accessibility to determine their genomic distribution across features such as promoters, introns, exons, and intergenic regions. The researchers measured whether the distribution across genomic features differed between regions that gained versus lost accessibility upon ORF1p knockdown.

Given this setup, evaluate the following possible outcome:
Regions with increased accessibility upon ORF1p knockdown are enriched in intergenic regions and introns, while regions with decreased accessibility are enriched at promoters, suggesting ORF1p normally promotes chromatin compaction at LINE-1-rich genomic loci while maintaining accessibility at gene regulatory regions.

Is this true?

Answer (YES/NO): NO